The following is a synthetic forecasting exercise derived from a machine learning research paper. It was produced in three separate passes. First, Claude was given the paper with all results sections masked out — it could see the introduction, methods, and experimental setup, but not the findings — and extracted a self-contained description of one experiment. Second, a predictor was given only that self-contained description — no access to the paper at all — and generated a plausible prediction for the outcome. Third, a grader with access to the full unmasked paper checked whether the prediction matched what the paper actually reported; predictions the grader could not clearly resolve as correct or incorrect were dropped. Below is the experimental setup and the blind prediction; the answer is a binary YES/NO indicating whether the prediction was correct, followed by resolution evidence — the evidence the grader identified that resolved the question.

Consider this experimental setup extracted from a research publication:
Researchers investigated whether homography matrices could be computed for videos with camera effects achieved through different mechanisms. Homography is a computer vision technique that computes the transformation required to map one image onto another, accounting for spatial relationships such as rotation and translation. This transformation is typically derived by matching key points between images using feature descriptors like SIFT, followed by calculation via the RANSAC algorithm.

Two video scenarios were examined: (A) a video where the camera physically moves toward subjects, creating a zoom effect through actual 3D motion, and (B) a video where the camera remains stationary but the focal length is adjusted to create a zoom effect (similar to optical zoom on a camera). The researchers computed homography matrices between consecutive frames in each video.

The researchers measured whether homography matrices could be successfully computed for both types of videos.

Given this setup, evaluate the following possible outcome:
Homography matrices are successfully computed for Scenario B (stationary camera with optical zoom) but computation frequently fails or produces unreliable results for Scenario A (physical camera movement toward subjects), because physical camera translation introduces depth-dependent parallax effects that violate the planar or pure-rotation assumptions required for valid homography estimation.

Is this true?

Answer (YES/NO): NO